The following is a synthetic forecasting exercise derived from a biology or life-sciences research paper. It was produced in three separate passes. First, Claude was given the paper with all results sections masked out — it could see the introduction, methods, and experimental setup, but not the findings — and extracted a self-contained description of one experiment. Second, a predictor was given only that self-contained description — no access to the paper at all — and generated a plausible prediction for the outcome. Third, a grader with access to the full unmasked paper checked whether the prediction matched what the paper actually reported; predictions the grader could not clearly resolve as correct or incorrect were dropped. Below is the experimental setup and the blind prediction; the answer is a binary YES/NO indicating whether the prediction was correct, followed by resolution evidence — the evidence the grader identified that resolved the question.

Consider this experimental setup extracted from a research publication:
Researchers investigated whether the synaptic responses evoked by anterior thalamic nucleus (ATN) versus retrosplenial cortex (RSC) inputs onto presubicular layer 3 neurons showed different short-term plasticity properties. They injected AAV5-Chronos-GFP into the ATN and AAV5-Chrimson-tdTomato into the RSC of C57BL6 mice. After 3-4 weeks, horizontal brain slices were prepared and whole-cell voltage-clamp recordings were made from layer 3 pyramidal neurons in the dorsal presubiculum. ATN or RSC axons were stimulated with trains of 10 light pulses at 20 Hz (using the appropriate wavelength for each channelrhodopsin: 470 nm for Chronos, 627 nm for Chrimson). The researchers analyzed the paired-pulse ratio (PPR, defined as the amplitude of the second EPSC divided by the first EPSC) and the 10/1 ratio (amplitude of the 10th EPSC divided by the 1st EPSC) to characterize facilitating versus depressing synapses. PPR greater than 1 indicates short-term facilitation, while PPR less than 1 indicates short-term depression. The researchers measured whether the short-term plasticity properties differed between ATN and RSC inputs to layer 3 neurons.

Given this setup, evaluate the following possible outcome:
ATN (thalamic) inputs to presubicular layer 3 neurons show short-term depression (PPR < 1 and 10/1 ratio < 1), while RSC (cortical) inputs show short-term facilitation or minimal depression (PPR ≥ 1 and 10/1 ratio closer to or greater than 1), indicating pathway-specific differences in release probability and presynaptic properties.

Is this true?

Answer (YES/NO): NO